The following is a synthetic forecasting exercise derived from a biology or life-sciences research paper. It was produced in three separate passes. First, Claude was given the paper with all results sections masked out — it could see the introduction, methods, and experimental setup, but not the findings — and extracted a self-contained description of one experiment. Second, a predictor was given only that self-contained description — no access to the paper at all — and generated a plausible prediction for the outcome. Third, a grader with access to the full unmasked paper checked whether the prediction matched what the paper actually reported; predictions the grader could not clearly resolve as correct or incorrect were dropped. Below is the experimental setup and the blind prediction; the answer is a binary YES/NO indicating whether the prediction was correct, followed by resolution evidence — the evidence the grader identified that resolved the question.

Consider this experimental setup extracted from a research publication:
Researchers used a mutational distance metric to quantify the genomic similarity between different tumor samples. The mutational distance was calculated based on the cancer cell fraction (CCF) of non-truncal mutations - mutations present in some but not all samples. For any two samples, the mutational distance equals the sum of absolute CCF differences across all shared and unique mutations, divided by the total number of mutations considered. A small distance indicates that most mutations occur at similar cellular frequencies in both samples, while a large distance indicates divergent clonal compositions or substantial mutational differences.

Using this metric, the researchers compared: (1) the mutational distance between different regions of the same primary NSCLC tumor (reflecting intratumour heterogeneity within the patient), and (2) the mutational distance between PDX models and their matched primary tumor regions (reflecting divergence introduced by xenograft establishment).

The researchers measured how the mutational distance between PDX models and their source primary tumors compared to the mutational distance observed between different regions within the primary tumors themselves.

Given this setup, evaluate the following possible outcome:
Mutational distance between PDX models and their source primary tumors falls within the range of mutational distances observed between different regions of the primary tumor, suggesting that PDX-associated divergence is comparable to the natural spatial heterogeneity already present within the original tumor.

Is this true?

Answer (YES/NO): NO